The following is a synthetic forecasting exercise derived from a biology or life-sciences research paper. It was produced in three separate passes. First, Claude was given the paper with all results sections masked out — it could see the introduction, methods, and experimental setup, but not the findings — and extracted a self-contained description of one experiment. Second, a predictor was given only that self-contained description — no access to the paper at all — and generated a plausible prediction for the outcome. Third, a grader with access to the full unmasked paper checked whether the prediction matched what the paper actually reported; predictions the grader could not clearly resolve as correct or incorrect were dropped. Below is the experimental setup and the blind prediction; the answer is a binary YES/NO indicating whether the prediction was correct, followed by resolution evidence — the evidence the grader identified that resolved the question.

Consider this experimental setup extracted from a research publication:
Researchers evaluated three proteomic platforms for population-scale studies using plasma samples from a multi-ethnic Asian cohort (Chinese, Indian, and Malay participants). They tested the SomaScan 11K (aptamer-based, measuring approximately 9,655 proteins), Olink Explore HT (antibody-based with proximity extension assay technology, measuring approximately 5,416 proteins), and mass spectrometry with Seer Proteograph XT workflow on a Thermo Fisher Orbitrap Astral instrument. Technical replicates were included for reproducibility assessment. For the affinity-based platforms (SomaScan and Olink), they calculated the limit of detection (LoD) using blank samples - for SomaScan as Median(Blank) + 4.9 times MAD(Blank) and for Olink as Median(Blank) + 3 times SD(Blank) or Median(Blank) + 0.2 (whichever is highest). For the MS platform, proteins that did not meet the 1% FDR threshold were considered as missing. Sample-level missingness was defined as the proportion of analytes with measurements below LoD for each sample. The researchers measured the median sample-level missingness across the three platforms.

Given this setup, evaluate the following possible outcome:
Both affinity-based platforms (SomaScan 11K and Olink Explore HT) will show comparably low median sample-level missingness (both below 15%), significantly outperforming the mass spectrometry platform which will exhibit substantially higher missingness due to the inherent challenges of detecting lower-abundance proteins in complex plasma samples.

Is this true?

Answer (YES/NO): NO